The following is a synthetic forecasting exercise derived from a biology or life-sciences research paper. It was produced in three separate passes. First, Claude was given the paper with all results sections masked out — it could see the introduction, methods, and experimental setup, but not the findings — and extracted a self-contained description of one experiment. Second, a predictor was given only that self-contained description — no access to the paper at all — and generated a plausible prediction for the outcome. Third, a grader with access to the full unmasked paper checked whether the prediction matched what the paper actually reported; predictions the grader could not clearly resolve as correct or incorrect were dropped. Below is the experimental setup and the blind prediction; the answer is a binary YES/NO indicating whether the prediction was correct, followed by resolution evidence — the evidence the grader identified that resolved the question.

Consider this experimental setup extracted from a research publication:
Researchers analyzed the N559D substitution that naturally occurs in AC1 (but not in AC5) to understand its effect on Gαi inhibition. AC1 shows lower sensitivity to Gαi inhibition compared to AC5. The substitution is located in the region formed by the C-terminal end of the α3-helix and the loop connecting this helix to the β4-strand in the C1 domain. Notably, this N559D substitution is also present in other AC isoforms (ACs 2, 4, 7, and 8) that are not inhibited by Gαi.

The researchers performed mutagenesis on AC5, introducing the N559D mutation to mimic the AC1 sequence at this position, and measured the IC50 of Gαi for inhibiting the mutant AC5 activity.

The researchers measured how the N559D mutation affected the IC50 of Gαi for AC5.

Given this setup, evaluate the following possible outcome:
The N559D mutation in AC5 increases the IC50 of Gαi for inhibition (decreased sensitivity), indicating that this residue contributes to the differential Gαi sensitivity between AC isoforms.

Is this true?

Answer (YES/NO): YES